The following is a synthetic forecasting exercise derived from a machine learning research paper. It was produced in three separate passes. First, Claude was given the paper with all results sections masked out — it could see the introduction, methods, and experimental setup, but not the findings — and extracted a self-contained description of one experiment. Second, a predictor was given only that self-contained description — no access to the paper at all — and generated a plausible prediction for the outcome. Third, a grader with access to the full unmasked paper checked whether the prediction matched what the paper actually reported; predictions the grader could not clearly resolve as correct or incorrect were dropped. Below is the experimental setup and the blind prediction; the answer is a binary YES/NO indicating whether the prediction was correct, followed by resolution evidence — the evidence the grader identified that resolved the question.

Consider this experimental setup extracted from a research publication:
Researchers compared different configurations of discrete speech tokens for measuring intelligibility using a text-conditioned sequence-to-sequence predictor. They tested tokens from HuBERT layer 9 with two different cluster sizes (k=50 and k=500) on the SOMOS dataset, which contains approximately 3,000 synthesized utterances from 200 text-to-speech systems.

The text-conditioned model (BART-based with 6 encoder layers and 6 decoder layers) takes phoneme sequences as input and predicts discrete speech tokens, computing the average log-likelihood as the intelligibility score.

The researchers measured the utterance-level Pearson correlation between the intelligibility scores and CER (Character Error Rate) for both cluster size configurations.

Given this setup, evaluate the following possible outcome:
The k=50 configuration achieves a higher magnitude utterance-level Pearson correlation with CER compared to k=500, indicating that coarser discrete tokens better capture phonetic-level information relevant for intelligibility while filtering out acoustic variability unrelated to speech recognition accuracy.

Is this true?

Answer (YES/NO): NO